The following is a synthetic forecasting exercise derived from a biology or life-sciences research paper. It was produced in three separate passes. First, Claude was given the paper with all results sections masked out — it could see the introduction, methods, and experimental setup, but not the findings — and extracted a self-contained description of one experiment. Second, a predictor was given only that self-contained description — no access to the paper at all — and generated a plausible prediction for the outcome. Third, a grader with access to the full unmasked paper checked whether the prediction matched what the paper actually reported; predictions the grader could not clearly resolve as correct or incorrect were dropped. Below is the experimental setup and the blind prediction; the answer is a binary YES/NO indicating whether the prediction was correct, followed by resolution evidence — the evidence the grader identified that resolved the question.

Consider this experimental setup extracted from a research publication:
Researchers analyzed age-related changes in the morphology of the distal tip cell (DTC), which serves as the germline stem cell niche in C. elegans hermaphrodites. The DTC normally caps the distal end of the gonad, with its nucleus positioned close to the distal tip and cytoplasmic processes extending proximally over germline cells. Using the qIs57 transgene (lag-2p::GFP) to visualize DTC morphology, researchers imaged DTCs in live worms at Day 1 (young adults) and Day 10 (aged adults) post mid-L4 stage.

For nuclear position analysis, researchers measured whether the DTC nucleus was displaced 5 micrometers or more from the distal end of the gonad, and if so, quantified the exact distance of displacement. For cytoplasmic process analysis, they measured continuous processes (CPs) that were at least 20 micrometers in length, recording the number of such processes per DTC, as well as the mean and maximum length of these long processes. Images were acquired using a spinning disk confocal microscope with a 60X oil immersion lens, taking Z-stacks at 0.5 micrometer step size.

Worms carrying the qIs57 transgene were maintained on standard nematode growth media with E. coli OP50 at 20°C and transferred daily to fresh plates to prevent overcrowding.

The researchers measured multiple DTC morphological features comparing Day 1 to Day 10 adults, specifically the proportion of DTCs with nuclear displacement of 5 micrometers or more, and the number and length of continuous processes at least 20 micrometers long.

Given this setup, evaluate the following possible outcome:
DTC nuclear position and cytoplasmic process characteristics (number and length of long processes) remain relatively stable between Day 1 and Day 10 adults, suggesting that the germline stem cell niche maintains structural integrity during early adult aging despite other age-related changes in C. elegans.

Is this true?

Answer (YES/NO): NO